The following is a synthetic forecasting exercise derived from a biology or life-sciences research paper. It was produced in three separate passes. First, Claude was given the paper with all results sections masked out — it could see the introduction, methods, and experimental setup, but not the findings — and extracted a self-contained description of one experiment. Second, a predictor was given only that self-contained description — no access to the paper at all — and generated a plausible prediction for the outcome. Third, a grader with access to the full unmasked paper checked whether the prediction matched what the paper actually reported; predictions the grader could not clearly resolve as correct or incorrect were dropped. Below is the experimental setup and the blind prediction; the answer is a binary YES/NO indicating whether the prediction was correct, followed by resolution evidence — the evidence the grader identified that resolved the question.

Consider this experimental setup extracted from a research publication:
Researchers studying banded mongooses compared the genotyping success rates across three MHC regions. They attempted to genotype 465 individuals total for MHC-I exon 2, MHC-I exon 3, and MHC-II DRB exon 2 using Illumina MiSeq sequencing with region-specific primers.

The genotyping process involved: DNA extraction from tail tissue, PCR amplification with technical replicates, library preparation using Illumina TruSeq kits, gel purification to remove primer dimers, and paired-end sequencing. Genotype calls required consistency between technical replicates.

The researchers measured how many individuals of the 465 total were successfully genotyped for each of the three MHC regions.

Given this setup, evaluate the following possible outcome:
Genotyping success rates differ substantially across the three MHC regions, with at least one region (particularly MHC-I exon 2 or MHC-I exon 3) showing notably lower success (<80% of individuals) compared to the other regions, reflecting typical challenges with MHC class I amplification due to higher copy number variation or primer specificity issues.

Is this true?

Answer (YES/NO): YES